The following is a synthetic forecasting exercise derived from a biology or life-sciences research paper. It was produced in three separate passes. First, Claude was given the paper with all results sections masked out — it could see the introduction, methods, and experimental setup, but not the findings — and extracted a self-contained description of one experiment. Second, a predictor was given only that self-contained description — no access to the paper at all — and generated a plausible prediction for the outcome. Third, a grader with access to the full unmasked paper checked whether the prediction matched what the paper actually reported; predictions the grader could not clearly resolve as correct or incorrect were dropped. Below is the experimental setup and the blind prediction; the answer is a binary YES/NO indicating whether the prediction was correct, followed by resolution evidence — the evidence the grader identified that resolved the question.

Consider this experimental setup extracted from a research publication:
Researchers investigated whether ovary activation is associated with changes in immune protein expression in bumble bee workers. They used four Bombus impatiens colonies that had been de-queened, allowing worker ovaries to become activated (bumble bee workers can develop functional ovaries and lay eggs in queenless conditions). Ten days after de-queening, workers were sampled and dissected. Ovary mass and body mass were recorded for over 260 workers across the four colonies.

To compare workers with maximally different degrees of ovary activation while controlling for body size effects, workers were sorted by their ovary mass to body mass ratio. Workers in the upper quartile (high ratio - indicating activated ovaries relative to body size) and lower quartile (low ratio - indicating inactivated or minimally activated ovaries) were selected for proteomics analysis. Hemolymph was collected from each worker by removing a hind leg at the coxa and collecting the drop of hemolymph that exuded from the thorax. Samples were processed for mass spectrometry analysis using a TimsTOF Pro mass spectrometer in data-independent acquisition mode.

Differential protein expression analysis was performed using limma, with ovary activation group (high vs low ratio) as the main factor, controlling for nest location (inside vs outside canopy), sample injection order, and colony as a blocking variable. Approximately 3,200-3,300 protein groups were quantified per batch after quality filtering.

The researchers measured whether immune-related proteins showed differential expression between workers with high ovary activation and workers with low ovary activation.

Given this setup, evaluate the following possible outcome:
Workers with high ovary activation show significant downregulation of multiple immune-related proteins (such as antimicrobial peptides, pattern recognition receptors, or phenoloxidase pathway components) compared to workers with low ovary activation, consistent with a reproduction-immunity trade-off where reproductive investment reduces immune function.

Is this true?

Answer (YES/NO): NO